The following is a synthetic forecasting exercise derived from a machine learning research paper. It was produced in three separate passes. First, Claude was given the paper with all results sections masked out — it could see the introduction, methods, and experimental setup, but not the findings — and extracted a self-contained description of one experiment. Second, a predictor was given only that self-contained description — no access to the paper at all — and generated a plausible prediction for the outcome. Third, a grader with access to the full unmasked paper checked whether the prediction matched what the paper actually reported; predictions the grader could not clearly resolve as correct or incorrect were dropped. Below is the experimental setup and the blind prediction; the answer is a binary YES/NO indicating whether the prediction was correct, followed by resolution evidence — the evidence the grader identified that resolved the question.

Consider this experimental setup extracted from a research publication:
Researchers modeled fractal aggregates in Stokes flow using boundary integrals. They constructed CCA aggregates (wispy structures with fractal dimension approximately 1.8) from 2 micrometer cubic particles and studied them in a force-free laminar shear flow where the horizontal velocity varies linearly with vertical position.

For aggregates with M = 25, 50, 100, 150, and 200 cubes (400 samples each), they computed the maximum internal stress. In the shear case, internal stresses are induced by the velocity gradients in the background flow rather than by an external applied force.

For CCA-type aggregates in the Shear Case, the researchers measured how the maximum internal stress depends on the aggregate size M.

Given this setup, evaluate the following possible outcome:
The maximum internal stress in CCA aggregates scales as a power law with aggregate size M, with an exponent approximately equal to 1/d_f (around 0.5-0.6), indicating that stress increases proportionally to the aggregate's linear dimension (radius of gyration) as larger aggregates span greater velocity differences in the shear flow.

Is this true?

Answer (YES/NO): NO